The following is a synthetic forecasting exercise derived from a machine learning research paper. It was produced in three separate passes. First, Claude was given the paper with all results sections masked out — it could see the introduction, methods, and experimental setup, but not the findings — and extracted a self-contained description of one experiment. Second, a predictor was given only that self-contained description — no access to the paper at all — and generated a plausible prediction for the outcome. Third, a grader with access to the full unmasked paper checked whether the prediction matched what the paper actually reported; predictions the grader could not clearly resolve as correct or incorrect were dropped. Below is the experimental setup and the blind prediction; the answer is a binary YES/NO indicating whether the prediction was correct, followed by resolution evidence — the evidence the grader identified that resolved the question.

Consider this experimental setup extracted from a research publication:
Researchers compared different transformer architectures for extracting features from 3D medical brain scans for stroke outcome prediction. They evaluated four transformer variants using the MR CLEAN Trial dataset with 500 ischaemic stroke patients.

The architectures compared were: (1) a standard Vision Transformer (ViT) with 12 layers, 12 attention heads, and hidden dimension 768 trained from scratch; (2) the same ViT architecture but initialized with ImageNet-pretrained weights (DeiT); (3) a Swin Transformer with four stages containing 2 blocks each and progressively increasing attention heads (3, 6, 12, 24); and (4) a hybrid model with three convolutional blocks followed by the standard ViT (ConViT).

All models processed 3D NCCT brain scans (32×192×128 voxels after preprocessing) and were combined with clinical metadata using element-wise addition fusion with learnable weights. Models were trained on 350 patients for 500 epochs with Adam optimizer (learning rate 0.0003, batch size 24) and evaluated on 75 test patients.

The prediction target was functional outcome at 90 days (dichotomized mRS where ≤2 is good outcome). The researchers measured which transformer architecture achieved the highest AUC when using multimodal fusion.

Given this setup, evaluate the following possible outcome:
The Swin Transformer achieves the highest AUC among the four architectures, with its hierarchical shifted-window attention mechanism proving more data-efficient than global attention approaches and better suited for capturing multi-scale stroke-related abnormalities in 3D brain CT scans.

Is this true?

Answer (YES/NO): YES